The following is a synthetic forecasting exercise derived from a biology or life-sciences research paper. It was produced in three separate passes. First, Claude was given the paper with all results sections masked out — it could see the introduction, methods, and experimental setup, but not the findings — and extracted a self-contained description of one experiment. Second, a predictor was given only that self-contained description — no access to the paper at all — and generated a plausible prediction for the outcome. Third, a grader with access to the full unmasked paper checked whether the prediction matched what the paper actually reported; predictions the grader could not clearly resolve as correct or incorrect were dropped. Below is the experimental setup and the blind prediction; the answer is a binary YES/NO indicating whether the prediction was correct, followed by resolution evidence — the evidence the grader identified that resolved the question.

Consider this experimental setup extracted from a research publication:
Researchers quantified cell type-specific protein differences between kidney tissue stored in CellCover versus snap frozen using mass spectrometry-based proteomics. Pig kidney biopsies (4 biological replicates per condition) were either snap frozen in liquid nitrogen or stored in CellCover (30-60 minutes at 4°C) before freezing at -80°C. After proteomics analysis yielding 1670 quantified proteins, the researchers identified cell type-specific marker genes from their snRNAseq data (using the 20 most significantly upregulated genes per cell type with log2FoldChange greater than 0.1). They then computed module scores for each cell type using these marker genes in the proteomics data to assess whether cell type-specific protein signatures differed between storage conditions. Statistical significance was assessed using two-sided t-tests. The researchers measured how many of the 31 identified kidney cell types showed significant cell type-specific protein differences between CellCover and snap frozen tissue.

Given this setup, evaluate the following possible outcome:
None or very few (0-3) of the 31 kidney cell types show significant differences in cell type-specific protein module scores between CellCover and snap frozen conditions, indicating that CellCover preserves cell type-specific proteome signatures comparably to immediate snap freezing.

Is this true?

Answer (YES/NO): NO